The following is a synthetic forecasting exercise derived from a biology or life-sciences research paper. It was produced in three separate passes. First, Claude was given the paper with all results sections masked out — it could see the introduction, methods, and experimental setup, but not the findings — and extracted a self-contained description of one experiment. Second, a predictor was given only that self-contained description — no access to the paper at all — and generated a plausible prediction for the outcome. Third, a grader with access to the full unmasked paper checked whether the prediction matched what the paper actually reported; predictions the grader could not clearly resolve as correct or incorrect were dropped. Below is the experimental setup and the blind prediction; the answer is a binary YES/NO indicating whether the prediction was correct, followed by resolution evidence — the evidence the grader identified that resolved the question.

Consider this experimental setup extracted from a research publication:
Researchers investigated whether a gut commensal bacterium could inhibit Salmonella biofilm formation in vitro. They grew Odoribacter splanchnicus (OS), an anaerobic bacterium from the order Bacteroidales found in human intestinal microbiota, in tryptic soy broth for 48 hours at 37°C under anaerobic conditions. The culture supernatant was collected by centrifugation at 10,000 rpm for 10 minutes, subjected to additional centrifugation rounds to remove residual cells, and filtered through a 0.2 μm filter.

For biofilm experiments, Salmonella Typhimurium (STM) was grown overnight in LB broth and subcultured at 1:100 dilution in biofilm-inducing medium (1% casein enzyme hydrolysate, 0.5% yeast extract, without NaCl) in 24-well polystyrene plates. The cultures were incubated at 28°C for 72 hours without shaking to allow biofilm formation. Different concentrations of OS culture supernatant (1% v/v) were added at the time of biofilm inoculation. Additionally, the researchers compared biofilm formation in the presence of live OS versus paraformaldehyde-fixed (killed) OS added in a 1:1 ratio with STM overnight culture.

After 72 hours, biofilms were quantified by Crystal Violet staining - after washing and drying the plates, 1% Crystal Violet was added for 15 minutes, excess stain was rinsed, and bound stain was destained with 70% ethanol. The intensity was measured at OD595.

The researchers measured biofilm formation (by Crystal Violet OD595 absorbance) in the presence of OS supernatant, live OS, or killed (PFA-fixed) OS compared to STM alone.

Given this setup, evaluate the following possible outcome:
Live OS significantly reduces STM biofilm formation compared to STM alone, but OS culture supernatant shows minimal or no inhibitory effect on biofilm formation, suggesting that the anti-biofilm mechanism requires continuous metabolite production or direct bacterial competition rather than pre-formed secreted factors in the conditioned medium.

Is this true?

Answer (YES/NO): NO